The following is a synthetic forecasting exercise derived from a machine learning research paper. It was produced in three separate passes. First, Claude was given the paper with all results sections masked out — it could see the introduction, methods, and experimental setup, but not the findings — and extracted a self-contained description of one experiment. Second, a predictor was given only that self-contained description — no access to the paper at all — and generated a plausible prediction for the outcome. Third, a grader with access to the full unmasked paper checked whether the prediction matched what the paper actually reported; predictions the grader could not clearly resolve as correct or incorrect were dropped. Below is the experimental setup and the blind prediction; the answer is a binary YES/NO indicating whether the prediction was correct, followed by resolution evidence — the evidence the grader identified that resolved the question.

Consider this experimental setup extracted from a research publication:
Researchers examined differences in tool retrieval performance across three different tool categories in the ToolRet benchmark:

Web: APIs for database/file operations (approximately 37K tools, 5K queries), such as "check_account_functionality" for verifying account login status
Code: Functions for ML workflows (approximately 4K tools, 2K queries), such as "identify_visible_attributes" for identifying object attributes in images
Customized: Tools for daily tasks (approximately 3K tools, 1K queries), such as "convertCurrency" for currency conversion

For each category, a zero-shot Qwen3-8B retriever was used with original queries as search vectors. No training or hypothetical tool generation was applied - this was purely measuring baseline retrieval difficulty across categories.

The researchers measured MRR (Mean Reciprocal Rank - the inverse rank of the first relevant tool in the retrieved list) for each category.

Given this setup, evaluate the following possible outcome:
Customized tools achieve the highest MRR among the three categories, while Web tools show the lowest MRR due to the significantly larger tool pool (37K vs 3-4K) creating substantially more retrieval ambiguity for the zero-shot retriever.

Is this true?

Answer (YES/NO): YES